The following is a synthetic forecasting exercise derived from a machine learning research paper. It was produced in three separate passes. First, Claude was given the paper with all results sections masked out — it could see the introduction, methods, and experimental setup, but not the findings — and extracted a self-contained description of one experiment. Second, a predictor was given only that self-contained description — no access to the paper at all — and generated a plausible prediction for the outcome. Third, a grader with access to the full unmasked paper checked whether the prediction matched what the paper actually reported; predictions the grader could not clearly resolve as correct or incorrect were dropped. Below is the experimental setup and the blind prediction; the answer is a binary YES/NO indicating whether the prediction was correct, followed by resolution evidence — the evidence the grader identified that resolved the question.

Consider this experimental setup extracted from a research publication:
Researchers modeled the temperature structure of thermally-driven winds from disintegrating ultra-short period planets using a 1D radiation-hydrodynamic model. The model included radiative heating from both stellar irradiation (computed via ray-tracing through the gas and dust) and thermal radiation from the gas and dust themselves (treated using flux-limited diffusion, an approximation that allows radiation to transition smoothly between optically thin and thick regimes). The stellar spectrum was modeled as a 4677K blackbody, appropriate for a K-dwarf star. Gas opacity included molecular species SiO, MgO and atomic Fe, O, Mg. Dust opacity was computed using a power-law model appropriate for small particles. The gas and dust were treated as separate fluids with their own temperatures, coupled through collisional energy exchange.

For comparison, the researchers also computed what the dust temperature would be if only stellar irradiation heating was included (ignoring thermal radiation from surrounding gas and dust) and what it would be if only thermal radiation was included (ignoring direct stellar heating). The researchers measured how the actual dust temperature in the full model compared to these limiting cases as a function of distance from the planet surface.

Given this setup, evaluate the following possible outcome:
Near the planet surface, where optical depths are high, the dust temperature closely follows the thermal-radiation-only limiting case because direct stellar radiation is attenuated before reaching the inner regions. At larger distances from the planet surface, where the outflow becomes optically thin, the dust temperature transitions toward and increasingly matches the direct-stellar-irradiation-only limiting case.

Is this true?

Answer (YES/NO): NO